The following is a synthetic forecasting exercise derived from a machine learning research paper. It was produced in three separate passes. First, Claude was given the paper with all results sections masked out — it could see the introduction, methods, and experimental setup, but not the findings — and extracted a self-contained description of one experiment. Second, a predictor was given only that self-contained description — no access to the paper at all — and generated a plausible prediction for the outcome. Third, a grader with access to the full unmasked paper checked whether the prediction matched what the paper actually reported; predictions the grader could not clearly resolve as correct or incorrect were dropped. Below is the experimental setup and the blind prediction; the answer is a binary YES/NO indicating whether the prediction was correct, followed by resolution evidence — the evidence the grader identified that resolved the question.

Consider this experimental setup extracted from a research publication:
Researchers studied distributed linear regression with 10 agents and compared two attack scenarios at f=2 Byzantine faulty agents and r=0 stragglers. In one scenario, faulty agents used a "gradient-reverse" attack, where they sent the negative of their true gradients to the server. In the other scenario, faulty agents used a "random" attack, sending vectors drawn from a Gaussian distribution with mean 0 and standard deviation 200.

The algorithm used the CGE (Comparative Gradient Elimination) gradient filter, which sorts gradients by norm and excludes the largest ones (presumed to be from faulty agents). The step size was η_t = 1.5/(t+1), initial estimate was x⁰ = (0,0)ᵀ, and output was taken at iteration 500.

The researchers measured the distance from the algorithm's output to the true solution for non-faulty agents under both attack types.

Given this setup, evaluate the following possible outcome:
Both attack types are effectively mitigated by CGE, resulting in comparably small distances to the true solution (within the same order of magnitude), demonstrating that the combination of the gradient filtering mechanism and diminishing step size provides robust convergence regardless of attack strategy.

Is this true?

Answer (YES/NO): NO